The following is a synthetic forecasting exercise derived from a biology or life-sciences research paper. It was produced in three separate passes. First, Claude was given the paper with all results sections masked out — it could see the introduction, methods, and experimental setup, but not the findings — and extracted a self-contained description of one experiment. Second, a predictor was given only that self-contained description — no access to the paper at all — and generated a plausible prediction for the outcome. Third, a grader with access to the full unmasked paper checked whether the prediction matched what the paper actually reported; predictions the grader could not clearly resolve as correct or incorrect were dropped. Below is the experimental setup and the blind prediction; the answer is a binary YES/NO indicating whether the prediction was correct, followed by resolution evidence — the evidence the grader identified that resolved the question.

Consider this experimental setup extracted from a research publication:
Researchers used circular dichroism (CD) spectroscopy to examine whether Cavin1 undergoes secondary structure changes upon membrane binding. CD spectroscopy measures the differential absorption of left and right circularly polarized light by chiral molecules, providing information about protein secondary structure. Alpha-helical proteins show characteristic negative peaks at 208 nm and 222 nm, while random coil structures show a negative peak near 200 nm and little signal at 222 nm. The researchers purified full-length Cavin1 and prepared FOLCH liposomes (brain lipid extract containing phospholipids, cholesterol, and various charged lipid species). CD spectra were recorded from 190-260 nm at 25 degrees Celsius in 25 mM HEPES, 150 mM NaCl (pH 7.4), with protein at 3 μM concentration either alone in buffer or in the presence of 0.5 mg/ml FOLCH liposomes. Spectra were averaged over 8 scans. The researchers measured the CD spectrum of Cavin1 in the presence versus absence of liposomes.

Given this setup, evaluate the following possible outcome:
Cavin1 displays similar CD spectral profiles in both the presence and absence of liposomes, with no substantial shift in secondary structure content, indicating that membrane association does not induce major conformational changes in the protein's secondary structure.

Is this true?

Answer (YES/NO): NO